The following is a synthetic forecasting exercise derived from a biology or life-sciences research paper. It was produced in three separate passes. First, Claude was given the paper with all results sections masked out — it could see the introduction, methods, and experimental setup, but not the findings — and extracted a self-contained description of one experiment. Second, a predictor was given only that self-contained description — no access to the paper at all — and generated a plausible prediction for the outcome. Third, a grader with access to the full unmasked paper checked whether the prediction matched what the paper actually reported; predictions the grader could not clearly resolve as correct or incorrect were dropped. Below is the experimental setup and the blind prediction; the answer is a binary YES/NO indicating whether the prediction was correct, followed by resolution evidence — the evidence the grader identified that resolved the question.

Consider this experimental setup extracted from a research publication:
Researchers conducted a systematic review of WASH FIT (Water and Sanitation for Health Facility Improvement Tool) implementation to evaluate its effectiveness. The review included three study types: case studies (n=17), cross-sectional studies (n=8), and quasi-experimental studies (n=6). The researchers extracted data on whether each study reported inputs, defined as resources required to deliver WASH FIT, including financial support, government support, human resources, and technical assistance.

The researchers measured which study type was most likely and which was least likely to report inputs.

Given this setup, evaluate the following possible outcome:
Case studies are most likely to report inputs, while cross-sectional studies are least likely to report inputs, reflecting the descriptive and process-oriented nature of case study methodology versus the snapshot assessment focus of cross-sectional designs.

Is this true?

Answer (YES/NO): YES